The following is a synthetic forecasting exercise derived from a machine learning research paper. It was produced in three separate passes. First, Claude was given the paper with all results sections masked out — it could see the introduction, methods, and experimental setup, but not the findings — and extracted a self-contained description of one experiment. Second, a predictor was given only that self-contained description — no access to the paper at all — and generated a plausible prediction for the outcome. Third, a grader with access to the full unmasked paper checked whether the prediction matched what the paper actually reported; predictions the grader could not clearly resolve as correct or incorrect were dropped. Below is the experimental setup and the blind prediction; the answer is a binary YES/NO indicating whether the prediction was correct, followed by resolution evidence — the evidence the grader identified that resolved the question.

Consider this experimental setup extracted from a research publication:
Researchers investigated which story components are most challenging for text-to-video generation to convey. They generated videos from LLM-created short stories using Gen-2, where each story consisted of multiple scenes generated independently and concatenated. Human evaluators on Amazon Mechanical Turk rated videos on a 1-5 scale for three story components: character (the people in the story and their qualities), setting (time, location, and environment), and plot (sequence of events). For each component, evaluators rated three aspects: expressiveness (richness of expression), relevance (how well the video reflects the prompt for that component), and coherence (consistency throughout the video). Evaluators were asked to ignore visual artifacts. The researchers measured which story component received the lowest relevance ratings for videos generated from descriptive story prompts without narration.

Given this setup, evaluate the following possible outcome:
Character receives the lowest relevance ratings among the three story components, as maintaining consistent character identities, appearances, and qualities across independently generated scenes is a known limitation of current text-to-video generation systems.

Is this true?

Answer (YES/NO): YES